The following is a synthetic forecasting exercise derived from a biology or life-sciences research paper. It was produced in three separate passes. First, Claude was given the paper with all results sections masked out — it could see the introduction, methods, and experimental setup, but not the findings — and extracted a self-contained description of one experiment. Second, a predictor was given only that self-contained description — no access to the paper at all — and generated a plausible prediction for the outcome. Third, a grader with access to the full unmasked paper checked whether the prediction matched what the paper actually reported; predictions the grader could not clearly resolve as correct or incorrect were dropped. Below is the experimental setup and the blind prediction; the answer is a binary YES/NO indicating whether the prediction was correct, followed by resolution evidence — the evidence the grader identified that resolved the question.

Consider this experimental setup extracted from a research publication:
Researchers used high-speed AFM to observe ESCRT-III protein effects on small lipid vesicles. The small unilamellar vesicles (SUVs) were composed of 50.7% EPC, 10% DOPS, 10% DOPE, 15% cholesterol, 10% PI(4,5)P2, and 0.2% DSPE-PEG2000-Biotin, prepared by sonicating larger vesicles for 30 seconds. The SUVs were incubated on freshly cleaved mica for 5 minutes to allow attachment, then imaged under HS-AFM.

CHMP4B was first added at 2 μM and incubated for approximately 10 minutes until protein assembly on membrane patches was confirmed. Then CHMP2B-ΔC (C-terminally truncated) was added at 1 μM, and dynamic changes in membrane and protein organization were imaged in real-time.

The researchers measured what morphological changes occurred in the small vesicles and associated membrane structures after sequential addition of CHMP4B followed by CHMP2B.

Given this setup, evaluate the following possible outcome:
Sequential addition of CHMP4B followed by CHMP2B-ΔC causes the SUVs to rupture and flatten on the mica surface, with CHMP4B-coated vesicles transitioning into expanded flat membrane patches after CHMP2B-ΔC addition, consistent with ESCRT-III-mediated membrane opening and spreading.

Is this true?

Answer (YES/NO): NO